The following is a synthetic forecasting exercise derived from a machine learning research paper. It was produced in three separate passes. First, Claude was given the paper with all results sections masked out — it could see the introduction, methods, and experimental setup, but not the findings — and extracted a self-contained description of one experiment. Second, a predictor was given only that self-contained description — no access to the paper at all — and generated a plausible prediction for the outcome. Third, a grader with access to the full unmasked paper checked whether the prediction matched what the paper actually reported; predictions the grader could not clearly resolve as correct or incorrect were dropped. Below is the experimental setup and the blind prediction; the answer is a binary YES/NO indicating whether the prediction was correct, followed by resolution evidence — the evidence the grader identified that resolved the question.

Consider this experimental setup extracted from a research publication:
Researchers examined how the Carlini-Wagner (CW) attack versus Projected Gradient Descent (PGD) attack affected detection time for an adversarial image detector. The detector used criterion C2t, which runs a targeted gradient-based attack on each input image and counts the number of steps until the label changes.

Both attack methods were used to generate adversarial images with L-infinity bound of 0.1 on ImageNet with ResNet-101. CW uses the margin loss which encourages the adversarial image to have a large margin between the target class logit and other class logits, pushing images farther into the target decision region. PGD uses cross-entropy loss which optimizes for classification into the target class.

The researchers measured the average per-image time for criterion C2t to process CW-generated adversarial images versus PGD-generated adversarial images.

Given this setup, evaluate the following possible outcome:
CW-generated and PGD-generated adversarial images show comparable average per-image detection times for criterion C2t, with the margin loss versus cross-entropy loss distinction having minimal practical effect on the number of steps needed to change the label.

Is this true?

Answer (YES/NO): NO